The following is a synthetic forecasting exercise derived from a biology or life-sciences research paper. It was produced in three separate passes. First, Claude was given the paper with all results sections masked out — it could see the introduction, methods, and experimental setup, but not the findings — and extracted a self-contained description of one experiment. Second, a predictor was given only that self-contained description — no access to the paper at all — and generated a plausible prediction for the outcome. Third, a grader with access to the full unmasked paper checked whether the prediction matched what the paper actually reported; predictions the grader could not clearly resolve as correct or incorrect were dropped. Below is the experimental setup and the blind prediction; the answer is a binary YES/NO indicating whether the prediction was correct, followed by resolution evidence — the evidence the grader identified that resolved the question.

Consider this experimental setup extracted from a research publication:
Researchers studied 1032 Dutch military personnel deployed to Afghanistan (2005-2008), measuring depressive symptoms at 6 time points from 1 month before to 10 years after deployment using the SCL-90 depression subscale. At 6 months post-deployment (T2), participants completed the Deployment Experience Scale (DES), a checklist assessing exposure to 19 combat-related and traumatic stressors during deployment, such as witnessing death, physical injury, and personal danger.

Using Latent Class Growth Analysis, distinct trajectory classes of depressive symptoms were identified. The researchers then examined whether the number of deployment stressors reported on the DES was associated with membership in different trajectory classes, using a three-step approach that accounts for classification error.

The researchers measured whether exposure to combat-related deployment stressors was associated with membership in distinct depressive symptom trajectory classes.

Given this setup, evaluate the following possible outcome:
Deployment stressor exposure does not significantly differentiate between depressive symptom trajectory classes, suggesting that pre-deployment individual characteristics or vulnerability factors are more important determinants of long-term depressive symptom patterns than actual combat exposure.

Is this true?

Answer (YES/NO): NO